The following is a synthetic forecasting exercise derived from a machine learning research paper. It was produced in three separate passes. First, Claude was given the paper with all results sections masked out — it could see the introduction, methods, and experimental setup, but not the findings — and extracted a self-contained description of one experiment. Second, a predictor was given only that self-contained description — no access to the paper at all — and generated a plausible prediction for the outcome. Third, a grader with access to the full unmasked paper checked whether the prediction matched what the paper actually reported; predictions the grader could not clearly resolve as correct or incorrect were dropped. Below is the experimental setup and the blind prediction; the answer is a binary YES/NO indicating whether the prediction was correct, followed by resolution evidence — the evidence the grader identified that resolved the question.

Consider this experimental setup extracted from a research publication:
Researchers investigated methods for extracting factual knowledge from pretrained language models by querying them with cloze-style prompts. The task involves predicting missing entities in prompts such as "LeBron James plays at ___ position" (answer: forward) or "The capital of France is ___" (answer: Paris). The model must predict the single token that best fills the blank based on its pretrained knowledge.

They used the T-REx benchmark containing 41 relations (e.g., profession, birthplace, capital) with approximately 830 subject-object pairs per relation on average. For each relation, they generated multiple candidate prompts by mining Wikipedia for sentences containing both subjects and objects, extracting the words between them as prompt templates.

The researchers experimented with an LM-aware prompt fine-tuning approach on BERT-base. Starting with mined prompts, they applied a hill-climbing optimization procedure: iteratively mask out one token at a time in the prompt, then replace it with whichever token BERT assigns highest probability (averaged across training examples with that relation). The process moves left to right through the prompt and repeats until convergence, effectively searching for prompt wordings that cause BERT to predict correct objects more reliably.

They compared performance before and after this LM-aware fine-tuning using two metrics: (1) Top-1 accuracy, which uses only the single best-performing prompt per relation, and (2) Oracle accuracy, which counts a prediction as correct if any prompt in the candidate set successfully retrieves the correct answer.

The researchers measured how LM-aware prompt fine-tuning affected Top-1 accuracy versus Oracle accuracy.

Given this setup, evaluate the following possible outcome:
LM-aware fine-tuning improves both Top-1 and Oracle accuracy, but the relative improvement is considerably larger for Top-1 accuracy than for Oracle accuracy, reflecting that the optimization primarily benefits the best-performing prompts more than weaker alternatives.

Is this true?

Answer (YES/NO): NO